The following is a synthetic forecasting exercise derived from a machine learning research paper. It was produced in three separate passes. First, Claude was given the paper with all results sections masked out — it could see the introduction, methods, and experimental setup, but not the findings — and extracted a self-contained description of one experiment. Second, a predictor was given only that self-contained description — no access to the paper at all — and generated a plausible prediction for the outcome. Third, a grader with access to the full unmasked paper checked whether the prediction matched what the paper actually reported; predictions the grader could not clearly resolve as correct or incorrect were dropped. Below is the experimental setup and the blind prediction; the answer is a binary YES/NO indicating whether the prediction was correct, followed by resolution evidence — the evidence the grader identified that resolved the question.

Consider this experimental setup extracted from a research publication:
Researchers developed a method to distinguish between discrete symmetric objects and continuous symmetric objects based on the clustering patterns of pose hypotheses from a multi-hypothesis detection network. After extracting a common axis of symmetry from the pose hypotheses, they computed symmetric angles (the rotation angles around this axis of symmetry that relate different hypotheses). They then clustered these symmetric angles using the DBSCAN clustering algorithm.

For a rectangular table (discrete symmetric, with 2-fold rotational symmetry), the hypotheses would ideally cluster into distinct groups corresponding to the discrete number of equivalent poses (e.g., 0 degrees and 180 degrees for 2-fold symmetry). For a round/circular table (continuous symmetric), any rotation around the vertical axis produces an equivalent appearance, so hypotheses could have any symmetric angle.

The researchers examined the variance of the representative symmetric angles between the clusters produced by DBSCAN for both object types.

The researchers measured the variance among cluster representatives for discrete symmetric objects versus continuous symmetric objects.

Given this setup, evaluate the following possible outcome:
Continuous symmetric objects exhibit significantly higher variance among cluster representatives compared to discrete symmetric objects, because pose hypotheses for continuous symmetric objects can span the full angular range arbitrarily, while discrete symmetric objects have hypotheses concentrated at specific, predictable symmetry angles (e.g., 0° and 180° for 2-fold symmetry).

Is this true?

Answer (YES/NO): NO